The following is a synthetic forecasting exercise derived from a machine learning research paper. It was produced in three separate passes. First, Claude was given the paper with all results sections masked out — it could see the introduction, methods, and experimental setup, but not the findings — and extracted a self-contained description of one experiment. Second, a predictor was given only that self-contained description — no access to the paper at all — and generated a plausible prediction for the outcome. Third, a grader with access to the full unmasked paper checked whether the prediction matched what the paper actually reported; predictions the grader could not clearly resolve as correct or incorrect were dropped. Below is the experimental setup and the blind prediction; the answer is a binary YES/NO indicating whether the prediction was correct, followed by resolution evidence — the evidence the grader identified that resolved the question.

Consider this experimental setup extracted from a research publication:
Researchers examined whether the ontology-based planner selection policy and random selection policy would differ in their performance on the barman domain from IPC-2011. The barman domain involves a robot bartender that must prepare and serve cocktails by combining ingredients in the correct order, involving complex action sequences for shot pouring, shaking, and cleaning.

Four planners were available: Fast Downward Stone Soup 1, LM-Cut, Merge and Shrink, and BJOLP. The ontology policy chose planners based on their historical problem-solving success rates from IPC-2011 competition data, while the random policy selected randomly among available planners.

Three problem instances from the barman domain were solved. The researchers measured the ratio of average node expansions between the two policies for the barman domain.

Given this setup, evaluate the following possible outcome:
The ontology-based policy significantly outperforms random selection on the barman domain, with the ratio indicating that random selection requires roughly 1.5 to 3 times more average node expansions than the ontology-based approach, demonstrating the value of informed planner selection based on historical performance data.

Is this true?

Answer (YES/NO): NO